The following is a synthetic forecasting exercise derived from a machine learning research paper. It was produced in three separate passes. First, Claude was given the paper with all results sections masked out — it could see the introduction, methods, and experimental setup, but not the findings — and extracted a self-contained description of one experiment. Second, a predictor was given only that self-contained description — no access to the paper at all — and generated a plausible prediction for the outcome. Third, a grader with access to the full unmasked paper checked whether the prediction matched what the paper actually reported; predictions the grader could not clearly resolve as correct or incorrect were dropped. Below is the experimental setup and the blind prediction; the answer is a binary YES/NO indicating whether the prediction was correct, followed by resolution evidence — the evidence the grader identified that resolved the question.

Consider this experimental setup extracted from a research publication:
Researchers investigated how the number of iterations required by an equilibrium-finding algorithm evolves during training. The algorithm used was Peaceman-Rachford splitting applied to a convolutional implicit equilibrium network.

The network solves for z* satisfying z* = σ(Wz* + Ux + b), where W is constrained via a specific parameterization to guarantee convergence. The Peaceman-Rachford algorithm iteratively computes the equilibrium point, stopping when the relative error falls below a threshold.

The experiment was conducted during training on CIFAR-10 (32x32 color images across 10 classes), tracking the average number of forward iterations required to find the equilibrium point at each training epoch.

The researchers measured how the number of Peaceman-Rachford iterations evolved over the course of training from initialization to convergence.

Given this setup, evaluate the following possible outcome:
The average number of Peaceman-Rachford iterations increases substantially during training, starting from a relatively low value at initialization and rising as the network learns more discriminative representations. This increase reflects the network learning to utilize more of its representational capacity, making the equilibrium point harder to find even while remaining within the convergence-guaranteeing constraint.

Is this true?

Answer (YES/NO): YES